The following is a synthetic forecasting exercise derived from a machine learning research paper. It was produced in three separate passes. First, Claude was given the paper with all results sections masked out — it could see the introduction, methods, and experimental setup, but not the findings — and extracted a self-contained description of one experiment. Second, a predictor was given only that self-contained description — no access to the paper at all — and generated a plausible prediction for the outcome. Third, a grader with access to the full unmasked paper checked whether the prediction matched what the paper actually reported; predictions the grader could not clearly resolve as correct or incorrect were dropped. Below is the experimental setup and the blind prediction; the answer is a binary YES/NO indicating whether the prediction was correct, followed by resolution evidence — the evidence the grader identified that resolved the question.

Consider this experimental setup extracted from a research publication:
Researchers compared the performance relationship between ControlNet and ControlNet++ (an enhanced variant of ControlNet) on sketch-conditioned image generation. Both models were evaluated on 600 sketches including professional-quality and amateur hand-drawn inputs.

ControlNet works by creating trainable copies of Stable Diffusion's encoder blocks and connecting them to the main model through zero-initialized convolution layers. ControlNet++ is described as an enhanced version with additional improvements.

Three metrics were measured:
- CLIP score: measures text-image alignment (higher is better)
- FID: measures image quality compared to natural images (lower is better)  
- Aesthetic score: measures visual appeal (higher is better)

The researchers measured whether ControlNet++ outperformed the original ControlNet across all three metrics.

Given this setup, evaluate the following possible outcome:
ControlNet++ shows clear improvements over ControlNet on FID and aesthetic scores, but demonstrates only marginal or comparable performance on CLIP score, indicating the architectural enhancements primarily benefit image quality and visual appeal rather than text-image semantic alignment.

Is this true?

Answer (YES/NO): YES